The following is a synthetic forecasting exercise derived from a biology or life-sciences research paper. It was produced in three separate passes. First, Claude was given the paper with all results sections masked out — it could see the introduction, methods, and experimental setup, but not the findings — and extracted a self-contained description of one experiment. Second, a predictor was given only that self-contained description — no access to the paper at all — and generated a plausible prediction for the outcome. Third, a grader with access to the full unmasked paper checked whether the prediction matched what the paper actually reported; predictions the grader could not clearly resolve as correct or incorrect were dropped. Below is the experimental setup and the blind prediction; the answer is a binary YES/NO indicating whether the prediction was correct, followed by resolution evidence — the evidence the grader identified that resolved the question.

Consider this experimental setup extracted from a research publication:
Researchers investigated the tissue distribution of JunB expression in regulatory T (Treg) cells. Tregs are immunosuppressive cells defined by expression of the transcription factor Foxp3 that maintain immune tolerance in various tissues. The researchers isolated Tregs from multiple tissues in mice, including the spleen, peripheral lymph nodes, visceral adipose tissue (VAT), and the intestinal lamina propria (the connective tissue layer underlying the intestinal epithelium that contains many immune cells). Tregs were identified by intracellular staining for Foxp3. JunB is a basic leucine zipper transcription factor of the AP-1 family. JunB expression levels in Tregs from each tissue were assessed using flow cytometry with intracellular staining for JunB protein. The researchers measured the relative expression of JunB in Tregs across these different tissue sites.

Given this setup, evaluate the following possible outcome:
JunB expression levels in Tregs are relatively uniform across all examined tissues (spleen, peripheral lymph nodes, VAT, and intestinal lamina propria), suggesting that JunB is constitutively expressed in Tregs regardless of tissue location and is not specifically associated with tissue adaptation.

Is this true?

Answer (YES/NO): NO